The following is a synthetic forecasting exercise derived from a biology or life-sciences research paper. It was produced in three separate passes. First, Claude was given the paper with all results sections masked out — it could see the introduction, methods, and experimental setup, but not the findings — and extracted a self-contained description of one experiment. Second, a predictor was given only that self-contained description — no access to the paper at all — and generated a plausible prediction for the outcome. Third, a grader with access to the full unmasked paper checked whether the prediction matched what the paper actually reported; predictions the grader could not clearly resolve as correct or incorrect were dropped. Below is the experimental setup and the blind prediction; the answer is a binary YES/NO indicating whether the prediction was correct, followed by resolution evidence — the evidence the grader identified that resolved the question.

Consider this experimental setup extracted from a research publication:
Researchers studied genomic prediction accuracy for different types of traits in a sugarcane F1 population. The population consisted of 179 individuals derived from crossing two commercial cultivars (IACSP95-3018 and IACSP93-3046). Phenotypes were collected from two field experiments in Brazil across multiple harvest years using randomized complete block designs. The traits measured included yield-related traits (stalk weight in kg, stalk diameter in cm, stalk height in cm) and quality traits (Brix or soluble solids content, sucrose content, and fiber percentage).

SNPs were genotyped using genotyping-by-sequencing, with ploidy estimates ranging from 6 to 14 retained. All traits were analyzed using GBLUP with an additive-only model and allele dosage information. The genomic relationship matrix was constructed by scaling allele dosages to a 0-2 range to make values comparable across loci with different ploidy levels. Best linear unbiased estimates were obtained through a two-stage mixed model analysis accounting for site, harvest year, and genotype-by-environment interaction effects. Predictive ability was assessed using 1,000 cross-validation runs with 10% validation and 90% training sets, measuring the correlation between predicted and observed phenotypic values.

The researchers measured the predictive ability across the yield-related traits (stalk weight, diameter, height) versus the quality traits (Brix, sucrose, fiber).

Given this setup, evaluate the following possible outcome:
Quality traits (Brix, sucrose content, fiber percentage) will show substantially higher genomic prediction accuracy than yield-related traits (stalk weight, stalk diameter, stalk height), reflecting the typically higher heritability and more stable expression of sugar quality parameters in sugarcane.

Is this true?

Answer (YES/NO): NO